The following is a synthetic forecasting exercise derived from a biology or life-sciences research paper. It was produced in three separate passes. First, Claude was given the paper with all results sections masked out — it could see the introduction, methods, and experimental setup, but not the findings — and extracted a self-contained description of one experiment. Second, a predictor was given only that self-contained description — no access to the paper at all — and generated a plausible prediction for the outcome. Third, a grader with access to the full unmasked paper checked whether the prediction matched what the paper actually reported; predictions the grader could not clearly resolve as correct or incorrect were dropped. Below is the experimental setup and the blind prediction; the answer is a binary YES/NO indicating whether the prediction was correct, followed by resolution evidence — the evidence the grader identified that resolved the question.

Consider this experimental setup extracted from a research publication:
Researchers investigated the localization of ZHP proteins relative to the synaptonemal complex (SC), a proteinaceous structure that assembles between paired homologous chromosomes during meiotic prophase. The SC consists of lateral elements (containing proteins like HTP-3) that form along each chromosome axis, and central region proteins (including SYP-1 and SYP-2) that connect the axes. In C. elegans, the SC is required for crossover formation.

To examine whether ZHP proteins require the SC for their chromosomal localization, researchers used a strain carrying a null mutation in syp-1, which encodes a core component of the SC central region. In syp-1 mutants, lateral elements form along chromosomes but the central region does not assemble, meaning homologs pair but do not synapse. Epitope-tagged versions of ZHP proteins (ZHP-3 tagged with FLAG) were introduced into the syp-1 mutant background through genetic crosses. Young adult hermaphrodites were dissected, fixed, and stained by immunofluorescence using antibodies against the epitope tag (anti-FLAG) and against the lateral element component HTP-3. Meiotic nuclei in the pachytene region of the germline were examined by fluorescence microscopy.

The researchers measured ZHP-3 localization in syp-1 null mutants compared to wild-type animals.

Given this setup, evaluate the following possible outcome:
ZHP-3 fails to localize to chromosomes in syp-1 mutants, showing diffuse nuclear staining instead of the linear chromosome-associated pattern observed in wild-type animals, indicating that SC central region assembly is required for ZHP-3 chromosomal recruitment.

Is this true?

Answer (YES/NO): NO